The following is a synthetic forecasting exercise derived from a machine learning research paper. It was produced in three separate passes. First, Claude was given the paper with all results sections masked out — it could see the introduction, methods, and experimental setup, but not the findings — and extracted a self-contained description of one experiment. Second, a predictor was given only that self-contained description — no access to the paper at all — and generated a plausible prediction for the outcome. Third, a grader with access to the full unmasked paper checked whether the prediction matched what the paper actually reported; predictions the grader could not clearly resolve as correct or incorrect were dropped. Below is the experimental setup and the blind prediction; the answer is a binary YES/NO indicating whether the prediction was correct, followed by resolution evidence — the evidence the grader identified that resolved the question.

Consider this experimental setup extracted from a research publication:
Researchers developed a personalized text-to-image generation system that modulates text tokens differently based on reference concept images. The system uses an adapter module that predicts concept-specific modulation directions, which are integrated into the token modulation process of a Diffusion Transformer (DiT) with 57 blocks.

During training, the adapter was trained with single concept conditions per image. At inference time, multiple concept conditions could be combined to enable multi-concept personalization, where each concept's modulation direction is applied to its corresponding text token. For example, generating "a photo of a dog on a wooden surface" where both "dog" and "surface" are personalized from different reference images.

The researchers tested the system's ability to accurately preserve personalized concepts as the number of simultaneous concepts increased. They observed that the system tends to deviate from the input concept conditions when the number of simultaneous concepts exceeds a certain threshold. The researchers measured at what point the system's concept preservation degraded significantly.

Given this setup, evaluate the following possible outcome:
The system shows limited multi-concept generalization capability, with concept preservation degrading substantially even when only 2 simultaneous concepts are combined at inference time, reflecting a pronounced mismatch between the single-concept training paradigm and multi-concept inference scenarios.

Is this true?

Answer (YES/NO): NO